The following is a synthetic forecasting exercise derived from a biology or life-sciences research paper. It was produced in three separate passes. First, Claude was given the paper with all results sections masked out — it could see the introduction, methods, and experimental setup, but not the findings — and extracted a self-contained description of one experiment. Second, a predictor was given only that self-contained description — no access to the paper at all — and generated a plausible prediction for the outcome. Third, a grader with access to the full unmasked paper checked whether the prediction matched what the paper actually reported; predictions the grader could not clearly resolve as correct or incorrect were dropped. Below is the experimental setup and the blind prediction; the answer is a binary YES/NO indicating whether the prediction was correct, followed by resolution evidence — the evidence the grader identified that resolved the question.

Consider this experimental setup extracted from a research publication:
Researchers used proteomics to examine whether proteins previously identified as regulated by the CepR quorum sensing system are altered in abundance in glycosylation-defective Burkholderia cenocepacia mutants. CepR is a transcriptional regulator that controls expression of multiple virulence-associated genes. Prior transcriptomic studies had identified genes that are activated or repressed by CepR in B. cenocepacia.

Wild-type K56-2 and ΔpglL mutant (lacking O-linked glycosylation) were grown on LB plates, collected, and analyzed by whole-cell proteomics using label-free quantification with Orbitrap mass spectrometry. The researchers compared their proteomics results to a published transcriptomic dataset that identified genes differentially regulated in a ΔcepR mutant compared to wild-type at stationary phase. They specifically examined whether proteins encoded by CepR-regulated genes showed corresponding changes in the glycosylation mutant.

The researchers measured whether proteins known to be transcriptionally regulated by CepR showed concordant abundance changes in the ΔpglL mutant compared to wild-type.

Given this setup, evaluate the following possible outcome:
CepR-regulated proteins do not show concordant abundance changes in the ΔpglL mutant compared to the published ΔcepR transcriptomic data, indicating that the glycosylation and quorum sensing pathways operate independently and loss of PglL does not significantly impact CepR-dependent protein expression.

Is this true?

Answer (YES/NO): NO